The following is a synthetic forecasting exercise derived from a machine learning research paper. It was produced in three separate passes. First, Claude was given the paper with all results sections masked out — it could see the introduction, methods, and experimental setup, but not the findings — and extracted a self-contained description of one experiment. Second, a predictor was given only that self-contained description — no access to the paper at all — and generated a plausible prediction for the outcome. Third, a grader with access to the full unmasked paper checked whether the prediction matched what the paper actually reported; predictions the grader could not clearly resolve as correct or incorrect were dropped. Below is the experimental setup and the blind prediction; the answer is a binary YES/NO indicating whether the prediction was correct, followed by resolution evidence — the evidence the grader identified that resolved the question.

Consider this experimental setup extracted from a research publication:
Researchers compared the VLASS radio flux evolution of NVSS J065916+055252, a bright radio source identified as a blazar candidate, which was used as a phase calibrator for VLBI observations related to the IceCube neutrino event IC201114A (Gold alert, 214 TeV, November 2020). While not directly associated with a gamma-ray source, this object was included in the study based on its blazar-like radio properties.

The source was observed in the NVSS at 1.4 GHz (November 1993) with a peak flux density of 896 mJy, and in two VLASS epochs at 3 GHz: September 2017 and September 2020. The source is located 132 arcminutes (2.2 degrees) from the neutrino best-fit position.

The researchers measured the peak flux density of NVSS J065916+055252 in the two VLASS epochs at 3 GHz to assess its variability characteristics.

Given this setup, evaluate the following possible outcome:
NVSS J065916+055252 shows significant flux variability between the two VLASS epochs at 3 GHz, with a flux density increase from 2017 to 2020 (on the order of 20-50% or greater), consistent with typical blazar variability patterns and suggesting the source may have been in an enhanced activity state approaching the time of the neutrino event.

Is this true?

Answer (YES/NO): NO